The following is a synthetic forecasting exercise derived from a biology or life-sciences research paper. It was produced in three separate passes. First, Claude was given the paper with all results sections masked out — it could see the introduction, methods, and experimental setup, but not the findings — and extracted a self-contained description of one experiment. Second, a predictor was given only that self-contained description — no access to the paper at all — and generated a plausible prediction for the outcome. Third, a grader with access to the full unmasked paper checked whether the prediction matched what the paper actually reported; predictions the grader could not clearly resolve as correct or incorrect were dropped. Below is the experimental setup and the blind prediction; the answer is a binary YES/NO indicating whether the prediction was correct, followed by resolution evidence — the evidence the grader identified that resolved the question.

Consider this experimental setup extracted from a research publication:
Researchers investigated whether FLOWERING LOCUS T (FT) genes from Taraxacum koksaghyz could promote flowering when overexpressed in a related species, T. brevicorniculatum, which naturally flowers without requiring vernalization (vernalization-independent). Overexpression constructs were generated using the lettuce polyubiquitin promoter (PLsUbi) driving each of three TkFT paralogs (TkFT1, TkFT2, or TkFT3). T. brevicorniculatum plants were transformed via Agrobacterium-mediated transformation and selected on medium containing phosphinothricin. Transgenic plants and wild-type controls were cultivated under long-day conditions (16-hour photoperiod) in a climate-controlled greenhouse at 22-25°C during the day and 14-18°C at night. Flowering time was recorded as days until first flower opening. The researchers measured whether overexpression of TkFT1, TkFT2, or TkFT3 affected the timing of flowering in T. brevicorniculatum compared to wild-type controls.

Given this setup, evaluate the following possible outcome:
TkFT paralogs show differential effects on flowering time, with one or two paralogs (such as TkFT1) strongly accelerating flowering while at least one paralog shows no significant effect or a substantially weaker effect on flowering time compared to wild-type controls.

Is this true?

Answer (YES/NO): NO